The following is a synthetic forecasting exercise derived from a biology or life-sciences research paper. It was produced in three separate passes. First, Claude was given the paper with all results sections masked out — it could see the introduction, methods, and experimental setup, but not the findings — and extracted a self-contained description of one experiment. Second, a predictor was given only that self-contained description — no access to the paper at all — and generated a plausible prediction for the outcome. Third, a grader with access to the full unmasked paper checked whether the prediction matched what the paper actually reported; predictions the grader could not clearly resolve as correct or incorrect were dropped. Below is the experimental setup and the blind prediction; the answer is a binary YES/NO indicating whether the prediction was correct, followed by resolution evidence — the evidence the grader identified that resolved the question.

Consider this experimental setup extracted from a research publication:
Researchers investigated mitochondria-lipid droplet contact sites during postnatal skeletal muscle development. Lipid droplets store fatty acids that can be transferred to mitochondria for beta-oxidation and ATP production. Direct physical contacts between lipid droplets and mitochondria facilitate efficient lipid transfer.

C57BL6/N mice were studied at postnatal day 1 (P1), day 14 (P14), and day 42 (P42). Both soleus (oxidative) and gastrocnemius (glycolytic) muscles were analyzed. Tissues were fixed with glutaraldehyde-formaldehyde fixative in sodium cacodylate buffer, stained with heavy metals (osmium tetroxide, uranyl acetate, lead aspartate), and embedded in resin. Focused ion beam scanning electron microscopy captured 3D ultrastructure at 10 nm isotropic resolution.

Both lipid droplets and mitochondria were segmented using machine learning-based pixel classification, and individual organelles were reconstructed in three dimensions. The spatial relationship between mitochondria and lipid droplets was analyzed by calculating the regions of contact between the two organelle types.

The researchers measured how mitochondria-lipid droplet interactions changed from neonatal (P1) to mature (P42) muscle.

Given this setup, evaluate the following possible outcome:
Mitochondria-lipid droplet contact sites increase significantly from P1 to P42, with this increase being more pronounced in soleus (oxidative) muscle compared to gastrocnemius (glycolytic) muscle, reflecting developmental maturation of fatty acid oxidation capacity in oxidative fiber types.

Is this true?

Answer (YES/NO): NO